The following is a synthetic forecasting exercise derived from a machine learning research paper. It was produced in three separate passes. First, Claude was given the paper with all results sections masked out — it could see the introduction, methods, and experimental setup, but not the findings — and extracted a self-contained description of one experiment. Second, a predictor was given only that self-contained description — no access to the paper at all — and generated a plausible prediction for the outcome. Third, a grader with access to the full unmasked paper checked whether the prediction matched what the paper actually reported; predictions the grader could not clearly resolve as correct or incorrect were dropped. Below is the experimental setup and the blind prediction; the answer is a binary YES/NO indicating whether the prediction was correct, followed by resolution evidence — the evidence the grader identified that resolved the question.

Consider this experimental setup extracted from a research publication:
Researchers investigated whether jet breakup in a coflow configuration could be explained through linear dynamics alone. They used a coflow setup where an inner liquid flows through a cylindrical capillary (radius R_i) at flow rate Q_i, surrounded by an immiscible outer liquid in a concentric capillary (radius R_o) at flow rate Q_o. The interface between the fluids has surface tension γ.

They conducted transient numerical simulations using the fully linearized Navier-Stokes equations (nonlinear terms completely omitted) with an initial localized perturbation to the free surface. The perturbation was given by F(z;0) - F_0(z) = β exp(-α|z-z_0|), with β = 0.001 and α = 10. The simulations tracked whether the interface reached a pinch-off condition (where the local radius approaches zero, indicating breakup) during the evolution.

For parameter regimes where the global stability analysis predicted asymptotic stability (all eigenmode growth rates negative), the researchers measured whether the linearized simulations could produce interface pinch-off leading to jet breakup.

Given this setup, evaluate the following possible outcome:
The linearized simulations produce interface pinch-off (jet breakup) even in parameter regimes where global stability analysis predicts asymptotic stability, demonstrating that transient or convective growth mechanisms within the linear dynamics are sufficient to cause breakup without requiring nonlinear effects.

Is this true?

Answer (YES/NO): YES